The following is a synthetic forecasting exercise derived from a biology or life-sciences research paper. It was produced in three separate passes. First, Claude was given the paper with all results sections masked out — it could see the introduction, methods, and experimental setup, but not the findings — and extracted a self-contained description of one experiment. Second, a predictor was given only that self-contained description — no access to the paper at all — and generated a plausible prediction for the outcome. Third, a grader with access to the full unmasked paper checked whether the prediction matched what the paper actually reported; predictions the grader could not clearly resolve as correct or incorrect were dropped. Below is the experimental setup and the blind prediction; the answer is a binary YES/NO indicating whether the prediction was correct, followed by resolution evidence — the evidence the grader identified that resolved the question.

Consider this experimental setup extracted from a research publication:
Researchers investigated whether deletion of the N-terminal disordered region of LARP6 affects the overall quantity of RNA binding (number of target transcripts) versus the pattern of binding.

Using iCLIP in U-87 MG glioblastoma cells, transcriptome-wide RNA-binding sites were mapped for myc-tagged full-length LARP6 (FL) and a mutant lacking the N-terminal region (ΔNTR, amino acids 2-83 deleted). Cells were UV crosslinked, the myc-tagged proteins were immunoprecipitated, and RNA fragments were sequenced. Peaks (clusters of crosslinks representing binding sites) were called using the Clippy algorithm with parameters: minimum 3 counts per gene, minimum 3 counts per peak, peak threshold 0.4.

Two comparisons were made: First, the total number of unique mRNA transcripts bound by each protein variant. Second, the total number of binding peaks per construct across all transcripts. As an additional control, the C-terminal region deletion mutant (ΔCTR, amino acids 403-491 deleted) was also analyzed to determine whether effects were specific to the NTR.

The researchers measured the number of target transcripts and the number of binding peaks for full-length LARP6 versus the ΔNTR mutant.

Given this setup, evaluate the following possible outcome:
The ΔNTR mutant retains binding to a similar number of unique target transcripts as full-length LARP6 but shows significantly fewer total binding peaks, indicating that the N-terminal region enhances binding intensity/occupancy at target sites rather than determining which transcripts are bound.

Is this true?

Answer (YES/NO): NO